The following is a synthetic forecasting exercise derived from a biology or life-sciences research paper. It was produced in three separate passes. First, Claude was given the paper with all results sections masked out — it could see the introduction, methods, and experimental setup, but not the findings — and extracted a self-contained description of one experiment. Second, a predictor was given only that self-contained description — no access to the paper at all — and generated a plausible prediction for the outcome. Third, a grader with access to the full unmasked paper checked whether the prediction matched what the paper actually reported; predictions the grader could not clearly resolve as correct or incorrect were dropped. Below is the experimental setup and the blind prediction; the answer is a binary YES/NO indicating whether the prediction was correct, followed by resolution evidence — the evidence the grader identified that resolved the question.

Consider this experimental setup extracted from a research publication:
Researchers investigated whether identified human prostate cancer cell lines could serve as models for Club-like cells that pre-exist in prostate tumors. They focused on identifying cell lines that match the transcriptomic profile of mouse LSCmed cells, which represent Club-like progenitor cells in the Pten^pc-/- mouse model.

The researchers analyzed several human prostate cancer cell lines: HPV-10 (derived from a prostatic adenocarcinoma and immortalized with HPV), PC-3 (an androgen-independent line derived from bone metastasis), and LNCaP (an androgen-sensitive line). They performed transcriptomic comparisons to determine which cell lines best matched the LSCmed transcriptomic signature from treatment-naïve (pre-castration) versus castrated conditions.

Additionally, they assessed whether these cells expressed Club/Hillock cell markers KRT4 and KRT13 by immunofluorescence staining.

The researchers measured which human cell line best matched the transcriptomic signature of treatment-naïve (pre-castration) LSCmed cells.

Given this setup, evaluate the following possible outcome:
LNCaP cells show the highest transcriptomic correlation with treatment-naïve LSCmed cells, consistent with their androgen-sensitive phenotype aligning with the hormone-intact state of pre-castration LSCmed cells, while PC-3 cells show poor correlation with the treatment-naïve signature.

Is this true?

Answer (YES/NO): NO